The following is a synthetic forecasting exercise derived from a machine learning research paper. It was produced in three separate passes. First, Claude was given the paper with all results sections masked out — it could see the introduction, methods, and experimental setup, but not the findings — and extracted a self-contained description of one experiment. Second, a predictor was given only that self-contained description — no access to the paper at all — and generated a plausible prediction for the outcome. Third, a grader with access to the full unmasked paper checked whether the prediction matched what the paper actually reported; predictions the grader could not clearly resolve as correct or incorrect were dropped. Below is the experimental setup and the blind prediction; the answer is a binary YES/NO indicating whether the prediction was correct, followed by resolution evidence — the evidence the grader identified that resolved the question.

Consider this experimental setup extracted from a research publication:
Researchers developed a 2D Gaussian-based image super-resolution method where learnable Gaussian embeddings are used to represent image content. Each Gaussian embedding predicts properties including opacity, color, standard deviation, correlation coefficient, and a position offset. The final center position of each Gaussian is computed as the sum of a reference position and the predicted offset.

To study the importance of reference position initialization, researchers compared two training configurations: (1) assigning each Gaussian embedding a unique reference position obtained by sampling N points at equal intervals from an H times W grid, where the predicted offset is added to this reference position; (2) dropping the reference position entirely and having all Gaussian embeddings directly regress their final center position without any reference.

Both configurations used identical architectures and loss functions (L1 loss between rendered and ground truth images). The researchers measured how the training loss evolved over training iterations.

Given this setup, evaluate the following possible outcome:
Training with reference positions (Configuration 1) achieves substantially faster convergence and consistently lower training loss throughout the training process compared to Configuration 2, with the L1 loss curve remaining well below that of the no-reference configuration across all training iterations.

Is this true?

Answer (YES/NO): YES